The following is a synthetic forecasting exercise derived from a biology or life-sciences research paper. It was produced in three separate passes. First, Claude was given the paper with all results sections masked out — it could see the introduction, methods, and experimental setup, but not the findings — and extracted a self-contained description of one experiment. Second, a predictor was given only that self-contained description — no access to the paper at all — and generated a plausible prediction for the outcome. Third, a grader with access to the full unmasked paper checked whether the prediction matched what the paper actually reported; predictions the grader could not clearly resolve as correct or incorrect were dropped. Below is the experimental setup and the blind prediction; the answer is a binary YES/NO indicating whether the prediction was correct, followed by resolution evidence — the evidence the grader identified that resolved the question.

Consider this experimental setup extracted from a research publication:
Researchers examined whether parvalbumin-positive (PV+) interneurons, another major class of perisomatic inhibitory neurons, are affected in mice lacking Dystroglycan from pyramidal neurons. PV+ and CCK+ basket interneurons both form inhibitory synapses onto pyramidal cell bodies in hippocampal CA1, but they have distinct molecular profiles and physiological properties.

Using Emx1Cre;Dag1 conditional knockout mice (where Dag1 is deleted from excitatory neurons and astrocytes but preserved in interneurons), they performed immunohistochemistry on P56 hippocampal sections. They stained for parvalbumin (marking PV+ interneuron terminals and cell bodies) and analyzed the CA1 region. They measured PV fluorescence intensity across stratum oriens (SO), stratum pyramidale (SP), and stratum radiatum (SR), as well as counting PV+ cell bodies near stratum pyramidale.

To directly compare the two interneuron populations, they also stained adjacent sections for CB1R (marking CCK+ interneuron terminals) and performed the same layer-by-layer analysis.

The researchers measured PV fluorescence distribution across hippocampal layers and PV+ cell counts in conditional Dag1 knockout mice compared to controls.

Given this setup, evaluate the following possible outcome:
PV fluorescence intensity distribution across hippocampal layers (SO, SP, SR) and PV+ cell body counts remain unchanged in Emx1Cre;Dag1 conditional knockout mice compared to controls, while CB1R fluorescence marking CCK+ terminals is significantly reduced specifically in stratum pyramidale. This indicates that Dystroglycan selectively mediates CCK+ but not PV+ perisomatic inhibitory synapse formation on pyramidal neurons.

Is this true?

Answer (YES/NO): NO